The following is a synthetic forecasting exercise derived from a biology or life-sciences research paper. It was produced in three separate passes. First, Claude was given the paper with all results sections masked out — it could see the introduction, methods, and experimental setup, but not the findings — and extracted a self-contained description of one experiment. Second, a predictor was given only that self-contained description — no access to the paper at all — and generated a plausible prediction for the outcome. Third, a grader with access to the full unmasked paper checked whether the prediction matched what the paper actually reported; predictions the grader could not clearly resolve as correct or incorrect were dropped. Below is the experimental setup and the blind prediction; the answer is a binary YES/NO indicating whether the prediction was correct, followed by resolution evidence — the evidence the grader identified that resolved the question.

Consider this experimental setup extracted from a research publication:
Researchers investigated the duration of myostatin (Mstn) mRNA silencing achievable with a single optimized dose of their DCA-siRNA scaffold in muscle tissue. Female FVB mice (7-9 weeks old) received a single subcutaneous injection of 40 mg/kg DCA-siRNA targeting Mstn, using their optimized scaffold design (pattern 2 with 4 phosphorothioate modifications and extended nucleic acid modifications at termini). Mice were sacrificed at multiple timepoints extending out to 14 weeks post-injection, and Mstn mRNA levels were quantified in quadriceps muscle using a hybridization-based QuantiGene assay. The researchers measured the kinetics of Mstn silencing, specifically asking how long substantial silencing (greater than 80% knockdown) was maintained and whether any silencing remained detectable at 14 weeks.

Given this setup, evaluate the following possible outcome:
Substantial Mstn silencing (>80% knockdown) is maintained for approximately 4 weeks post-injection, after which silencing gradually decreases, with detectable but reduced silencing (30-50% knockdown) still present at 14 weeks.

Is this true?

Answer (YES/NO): NO